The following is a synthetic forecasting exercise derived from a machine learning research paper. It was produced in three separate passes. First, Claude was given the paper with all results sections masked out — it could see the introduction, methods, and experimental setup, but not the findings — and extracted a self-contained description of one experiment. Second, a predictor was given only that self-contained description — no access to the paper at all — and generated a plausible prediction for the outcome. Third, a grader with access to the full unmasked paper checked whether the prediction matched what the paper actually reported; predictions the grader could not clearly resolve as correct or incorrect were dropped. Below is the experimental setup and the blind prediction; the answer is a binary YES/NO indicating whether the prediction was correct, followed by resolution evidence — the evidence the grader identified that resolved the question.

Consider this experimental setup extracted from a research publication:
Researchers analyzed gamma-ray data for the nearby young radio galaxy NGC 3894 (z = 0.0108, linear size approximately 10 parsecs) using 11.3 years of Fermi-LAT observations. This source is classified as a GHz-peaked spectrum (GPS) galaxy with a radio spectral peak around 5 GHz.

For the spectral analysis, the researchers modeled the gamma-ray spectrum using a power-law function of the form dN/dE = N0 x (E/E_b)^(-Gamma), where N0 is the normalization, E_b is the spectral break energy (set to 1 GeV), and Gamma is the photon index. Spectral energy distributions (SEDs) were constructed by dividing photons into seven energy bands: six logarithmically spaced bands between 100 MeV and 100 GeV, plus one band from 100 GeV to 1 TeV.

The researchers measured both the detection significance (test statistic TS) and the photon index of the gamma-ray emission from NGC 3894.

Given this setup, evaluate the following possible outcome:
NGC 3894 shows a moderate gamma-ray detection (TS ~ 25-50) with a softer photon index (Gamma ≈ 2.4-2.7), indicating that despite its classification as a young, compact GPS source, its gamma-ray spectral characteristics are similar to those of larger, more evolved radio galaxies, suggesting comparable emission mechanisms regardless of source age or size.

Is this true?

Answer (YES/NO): NO